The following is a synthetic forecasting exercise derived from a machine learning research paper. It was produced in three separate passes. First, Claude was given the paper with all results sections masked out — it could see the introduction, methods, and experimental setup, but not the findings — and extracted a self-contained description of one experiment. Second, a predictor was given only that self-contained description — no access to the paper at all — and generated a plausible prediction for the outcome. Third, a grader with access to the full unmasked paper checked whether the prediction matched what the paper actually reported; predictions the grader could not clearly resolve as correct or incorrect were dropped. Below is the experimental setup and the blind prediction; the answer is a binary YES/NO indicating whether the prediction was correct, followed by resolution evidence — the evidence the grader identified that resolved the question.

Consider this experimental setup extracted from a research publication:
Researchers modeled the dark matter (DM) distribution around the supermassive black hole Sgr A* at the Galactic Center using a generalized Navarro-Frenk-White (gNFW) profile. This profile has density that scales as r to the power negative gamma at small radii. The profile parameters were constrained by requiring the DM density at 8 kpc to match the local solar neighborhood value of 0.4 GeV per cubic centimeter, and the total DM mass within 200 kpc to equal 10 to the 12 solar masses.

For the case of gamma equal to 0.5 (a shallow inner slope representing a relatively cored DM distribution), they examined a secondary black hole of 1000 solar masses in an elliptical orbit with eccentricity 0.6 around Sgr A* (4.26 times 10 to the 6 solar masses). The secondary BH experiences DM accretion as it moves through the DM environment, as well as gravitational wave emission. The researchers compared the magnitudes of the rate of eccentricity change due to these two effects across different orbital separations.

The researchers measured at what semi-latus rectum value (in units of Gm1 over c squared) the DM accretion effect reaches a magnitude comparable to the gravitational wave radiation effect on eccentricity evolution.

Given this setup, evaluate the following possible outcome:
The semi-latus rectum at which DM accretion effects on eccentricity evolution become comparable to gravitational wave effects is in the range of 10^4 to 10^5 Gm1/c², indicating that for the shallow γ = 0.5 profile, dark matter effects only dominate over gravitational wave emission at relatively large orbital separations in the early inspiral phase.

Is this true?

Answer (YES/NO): YES